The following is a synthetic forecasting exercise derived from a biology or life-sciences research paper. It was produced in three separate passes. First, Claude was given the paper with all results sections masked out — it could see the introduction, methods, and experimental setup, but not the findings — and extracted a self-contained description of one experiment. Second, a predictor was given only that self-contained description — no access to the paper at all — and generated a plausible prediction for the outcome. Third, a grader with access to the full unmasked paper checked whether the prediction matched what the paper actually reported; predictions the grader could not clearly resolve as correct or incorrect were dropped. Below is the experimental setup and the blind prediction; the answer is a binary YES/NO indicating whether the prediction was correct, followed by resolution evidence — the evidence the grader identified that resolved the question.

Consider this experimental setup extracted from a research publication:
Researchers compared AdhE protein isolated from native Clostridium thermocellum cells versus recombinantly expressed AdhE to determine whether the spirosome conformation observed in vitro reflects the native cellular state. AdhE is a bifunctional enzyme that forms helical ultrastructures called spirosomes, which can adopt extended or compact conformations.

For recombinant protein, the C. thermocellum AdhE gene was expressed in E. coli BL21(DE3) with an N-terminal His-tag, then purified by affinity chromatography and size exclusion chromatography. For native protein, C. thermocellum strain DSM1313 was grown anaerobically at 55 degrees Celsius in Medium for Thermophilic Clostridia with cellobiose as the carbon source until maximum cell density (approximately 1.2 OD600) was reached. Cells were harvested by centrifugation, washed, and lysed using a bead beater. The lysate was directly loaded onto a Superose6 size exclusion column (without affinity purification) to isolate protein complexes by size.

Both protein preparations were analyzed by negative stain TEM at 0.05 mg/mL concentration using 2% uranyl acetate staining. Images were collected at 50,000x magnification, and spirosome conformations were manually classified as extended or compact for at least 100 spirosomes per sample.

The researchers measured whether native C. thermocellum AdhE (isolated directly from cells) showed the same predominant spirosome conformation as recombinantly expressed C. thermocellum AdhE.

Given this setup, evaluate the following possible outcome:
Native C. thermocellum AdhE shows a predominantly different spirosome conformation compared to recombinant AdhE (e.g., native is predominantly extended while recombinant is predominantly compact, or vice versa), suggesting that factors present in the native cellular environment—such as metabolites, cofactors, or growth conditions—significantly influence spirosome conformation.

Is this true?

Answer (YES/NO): NO